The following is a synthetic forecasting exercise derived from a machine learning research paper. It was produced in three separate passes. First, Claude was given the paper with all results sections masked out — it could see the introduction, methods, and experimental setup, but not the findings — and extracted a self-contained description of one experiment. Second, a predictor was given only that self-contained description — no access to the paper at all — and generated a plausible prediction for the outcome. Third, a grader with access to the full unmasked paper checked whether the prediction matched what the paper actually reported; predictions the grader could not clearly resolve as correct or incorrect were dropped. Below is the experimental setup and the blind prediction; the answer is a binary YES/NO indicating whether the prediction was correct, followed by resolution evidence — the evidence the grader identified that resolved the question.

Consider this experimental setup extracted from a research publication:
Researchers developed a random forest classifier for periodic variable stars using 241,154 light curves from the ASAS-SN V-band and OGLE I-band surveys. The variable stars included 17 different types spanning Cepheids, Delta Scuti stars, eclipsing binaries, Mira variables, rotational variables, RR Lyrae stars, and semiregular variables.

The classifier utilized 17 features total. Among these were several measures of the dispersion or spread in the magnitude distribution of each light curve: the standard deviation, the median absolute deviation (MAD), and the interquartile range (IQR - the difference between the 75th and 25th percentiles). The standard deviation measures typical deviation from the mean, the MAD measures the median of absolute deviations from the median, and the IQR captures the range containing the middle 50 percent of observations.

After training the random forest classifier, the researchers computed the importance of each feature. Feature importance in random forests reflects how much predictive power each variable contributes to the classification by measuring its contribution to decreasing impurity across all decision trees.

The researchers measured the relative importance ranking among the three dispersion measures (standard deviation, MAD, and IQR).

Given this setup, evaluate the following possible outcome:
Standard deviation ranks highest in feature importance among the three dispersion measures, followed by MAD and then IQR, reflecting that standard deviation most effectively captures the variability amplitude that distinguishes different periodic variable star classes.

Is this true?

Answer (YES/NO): NO